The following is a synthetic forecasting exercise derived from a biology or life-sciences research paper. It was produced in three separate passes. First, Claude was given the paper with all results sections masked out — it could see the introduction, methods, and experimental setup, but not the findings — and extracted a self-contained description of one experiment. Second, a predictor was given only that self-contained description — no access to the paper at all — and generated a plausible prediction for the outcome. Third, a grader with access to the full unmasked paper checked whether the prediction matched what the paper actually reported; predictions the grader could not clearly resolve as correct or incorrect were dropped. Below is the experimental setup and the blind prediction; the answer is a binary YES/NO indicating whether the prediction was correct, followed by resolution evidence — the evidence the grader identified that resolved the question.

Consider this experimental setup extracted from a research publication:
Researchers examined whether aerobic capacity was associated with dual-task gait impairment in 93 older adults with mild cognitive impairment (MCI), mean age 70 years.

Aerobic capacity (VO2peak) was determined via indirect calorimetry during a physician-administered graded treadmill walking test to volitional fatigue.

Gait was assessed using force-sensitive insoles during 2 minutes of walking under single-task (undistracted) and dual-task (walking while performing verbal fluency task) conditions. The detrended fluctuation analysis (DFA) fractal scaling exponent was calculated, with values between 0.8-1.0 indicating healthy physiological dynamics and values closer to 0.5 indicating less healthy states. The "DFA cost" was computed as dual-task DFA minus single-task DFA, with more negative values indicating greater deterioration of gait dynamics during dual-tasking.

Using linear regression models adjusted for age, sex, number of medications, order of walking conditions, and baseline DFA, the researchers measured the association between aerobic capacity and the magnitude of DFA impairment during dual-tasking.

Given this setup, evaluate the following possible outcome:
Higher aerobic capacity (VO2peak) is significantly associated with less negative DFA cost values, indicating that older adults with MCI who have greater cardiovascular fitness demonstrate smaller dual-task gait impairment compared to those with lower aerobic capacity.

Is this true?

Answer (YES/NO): YES